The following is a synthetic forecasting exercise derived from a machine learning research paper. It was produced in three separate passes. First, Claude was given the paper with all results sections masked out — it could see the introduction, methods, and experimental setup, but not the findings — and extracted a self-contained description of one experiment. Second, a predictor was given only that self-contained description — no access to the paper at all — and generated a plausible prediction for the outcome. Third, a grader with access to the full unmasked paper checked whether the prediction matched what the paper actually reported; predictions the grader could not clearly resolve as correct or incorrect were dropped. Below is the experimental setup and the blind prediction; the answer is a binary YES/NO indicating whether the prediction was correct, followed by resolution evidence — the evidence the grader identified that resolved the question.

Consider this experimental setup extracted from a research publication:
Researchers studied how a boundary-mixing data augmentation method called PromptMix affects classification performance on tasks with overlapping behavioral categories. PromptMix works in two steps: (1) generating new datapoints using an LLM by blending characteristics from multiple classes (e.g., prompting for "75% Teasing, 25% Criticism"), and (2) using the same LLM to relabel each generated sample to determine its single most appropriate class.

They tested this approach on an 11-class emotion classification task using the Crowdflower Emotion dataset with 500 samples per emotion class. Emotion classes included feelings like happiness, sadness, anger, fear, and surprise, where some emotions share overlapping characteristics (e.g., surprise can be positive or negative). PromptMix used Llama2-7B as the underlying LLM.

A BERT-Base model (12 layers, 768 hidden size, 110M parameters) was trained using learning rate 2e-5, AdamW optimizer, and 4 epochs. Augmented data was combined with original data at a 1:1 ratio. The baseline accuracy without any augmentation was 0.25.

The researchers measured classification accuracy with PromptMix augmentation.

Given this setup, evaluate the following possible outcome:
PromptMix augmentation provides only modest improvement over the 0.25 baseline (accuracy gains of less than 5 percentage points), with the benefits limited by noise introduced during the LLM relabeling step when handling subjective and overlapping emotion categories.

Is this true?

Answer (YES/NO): NO